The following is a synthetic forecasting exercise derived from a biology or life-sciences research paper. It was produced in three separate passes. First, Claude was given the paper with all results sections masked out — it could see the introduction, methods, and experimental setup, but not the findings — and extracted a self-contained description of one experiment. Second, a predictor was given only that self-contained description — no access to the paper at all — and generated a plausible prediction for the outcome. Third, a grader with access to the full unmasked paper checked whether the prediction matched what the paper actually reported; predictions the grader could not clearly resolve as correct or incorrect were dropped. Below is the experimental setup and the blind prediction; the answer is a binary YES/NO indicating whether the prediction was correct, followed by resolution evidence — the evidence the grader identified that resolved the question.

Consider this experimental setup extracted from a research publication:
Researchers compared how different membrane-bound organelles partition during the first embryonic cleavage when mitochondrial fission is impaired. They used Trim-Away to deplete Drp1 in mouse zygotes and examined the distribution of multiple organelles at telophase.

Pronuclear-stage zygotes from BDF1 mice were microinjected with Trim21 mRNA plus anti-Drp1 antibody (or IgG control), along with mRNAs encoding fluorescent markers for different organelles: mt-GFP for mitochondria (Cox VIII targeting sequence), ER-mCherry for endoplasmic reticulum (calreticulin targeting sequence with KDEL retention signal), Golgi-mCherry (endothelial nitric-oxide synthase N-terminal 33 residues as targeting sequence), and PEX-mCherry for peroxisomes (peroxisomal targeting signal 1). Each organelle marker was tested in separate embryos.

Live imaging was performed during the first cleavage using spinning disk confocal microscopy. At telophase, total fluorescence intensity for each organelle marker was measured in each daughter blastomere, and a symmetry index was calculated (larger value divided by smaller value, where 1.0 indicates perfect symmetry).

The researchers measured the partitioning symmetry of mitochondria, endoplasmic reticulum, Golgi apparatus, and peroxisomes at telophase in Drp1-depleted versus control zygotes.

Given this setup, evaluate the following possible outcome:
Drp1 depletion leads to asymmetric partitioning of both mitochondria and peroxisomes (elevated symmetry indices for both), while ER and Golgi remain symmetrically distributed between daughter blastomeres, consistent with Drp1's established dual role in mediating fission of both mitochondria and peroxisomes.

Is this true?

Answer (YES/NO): NO